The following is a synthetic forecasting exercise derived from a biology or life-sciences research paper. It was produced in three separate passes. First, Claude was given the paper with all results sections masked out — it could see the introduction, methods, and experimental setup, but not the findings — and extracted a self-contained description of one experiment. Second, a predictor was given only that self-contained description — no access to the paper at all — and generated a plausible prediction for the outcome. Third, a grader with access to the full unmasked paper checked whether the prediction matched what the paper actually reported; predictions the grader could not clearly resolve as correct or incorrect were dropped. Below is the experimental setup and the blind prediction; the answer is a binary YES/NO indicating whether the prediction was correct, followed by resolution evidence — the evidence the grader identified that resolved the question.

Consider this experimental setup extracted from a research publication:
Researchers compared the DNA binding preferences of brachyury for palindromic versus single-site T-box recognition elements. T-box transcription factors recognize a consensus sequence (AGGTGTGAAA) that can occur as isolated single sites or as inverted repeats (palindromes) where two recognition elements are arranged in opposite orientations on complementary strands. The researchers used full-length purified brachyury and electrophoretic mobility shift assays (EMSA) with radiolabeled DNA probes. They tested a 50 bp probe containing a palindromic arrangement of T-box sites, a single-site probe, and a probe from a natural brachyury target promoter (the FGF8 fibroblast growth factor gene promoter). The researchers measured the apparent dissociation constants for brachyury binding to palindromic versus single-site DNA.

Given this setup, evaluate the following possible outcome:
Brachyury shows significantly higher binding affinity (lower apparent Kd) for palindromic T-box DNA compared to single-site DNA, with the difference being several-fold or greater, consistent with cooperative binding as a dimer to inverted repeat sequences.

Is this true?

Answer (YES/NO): YES